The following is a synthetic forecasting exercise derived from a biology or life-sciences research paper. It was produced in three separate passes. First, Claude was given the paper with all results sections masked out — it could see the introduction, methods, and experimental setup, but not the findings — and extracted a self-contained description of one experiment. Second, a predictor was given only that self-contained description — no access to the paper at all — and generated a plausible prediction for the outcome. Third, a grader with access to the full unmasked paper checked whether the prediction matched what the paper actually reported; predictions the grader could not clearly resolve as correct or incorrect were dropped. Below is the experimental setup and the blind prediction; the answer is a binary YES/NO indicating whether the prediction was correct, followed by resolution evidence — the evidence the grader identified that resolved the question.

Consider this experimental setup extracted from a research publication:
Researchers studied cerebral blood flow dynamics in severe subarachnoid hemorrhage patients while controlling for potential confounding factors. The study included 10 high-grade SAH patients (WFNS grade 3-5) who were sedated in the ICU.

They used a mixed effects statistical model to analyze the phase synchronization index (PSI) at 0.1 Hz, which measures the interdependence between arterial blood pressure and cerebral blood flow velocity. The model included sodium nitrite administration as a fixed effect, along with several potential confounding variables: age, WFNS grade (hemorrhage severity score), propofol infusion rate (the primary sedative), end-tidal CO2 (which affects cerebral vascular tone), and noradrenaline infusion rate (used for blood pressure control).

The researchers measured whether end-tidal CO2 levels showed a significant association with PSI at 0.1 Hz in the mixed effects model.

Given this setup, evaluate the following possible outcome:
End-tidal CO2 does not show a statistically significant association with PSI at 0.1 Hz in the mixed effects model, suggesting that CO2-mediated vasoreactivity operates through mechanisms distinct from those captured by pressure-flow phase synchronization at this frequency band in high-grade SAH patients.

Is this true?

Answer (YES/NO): YES